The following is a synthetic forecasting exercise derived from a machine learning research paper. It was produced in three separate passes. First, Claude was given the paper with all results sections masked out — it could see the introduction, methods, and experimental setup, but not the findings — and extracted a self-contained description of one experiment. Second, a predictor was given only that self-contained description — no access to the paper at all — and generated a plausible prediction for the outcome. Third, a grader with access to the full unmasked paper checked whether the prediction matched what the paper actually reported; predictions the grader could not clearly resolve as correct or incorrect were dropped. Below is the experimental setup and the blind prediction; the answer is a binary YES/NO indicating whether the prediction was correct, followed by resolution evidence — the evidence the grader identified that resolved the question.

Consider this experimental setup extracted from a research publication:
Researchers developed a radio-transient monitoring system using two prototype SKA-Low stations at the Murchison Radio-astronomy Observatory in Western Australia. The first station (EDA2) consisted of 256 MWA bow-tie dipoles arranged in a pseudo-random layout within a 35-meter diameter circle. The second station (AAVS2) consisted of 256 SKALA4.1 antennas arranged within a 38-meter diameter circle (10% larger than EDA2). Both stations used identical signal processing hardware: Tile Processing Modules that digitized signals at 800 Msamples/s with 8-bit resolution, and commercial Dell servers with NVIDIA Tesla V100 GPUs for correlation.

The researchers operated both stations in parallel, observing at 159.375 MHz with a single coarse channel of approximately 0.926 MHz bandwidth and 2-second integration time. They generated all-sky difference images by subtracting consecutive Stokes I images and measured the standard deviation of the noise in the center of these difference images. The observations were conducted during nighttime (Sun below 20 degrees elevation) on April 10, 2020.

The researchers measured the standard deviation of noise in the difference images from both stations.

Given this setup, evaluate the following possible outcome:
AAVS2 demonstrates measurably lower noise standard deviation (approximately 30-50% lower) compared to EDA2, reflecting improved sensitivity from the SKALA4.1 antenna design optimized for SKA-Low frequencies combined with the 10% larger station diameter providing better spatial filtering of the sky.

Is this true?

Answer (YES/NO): NO